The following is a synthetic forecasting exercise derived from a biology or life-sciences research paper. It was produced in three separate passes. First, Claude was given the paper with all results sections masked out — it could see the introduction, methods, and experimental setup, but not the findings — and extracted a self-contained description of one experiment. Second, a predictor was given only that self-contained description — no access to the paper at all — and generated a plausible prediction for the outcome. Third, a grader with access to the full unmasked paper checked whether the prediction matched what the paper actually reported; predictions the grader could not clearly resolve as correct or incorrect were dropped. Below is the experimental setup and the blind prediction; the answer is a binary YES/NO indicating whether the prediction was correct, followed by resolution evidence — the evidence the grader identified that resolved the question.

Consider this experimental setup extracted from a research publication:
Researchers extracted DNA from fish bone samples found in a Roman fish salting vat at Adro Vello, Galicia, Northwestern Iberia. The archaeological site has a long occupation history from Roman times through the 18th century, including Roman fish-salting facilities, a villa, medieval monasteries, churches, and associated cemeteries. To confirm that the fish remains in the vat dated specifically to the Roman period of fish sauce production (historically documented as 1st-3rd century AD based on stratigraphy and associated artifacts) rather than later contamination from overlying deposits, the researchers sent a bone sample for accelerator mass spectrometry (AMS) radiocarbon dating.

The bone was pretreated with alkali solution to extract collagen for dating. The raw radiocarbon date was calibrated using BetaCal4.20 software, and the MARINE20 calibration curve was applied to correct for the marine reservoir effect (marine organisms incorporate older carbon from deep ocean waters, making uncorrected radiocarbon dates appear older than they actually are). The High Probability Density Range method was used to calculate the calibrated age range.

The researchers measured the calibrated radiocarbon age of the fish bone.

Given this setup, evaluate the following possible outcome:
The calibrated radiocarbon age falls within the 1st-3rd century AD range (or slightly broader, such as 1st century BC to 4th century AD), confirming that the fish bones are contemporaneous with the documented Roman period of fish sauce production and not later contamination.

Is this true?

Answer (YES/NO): YES